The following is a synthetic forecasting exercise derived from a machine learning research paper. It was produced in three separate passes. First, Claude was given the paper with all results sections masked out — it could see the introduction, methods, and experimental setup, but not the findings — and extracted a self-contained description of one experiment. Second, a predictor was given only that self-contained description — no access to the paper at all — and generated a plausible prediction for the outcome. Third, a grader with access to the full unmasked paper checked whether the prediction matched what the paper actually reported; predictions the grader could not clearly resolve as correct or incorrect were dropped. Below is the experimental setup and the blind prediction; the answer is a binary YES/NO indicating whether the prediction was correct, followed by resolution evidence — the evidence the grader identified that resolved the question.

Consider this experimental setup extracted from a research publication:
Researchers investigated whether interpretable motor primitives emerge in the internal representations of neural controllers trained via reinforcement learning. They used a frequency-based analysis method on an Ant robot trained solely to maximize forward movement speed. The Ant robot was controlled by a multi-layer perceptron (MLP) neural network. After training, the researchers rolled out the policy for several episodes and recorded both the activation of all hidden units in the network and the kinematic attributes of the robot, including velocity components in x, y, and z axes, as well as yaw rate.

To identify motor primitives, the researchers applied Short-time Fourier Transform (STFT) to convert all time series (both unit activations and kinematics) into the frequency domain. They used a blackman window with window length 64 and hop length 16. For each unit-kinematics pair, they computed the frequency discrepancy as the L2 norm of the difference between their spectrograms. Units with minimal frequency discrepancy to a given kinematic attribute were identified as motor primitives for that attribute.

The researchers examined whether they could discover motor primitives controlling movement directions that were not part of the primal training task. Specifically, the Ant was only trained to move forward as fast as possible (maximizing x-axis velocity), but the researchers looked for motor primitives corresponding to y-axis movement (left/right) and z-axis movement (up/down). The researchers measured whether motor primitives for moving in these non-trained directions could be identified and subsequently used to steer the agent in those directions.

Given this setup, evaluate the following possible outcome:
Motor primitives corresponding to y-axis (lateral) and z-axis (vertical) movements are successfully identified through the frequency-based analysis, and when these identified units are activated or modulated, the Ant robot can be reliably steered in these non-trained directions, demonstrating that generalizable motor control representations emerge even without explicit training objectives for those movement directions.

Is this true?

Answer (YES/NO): YES